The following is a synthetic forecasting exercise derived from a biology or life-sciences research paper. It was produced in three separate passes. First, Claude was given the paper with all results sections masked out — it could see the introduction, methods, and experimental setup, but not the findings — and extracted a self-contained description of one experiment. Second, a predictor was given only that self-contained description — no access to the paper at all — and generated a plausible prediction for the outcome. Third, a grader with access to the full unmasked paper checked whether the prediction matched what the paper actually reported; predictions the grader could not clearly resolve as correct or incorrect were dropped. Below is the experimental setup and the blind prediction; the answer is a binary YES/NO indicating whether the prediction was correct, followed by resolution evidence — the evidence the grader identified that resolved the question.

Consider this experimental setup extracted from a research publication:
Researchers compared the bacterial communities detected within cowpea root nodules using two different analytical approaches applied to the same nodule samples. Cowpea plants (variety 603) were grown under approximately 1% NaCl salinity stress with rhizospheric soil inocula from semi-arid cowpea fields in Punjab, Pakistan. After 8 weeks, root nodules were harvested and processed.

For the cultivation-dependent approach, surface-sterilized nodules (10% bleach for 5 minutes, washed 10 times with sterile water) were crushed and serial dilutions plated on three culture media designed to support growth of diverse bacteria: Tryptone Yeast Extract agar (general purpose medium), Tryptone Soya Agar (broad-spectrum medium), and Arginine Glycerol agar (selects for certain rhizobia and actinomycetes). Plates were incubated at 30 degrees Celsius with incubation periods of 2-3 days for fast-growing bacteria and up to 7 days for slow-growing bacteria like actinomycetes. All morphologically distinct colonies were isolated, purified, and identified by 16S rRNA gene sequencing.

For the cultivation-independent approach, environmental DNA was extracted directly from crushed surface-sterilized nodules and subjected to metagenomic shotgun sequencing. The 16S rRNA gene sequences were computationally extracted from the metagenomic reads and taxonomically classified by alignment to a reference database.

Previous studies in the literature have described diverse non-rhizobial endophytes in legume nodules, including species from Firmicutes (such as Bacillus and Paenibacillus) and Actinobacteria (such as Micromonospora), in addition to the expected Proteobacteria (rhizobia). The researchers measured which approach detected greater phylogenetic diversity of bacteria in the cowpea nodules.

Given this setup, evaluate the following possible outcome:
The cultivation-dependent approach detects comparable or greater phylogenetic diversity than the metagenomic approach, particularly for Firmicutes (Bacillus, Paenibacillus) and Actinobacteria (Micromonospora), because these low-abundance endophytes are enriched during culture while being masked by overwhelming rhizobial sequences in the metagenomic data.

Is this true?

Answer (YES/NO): YES